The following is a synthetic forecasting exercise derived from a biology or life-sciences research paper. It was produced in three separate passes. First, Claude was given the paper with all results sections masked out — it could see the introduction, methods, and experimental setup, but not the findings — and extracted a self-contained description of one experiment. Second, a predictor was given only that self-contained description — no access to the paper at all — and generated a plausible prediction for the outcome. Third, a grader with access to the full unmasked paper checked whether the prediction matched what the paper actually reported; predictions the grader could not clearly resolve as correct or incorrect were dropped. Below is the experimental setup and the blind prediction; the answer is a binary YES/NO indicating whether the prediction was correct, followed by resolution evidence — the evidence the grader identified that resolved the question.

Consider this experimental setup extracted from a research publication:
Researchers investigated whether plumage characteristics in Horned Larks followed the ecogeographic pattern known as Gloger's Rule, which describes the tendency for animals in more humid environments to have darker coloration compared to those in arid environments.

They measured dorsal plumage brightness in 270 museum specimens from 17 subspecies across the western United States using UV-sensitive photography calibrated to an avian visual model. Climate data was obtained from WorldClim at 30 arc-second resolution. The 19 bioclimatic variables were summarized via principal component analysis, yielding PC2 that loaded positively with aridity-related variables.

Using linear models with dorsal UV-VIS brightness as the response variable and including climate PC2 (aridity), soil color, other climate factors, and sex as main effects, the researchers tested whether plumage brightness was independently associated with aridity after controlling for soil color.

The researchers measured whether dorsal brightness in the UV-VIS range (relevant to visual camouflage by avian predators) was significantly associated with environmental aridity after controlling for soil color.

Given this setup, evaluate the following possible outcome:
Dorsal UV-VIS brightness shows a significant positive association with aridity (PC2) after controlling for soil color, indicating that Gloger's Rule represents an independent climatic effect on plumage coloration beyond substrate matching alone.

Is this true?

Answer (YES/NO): YES